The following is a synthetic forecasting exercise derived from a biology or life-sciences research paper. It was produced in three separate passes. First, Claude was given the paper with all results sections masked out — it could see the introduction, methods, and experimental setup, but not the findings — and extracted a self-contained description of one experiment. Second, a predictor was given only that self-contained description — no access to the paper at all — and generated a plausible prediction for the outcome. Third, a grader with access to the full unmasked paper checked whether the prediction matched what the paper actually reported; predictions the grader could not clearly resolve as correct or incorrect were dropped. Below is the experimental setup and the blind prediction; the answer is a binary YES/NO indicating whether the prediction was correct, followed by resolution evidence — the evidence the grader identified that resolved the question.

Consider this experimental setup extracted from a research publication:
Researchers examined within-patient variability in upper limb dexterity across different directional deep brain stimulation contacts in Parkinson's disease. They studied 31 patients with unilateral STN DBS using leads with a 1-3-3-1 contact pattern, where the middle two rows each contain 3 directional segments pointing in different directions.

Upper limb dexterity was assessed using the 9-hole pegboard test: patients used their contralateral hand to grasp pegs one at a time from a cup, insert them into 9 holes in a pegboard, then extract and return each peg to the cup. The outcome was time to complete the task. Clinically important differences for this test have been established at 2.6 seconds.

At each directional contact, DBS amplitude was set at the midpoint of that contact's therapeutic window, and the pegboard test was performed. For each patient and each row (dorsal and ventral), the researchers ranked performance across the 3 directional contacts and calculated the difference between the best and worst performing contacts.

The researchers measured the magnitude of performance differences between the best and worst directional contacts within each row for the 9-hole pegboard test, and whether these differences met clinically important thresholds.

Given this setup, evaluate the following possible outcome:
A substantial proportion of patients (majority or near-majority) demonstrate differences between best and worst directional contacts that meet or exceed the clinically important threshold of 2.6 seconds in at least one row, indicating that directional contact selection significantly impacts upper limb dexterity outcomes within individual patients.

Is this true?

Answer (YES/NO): YES